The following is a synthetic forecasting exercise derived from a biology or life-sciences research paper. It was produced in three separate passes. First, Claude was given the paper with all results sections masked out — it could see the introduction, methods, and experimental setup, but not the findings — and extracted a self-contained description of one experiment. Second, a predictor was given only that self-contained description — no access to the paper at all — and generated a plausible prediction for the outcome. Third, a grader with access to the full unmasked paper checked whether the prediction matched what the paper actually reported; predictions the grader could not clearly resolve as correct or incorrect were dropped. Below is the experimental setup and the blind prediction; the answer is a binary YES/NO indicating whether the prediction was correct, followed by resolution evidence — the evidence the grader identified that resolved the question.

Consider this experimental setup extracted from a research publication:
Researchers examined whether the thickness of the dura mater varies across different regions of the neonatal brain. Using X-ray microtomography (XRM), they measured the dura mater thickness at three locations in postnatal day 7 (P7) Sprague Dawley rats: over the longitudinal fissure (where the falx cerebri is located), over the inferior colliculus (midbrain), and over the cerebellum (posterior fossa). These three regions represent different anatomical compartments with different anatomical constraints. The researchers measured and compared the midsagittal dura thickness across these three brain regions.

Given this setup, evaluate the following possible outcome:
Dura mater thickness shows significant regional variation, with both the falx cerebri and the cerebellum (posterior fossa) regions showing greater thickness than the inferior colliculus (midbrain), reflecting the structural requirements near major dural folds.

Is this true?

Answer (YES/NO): NO